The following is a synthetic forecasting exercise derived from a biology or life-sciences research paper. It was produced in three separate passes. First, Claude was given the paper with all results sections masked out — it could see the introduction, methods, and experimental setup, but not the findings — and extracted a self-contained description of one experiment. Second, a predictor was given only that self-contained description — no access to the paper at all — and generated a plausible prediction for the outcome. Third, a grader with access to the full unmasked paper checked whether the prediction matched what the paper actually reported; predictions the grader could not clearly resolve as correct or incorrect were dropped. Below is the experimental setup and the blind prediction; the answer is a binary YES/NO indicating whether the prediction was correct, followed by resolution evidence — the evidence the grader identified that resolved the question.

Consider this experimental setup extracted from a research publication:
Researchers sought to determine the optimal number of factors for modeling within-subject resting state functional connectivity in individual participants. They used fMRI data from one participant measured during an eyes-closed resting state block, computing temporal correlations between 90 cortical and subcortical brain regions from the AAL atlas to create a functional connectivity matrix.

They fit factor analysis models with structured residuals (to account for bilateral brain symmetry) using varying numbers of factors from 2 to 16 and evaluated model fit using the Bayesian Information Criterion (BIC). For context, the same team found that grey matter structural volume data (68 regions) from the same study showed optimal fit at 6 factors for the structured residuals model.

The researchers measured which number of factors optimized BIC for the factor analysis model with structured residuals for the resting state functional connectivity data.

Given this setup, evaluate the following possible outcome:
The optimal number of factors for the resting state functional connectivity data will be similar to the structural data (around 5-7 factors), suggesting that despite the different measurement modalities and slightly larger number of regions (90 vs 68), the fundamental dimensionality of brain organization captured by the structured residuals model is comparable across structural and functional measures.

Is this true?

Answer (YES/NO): NO